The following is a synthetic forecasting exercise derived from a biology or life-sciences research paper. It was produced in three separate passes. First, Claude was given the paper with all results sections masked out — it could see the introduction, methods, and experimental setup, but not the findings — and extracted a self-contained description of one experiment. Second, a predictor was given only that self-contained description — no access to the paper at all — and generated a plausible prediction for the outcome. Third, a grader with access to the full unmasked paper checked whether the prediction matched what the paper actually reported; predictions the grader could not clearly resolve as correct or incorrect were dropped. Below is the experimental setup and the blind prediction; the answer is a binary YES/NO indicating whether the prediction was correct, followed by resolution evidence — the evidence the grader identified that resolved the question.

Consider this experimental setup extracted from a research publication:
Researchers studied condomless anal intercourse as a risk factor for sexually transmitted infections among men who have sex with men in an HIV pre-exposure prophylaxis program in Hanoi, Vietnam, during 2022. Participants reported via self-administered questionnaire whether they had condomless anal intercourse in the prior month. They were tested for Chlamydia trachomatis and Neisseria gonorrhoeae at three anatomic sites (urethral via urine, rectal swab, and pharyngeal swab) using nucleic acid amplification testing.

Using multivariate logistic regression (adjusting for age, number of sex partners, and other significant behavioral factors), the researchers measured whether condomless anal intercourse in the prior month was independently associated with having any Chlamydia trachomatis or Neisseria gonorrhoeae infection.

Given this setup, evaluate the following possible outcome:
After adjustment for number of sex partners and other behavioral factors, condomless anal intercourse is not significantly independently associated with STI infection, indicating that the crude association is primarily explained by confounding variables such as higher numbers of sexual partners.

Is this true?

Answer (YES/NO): NO